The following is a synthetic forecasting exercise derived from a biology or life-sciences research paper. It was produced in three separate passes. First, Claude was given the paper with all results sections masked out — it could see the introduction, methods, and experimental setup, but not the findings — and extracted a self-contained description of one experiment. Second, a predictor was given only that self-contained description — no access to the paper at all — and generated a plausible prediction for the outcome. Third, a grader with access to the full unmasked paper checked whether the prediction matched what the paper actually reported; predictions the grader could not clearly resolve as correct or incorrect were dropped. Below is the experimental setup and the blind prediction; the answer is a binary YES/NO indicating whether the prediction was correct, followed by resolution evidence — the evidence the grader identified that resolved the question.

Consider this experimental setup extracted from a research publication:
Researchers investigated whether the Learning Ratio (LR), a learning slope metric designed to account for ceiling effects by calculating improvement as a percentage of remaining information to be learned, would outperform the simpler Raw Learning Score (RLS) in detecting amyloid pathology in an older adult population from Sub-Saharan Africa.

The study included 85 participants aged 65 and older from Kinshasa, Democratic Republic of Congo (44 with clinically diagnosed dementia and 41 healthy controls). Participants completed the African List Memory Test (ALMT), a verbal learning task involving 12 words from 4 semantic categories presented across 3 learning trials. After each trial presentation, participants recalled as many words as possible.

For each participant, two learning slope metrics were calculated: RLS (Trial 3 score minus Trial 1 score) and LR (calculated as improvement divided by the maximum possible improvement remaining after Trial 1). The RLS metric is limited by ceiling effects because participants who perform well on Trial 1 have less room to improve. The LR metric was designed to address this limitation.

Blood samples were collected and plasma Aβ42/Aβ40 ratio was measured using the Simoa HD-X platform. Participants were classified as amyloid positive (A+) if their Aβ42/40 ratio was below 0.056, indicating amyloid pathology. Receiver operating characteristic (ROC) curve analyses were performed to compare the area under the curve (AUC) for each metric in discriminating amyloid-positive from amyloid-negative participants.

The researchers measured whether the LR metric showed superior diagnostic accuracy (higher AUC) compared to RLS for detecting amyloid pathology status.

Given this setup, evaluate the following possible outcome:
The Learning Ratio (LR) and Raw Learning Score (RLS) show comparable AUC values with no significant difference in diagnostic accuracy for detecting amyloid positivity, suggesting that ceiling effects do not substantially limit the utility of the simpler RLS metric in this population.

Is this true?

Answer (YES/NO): YES